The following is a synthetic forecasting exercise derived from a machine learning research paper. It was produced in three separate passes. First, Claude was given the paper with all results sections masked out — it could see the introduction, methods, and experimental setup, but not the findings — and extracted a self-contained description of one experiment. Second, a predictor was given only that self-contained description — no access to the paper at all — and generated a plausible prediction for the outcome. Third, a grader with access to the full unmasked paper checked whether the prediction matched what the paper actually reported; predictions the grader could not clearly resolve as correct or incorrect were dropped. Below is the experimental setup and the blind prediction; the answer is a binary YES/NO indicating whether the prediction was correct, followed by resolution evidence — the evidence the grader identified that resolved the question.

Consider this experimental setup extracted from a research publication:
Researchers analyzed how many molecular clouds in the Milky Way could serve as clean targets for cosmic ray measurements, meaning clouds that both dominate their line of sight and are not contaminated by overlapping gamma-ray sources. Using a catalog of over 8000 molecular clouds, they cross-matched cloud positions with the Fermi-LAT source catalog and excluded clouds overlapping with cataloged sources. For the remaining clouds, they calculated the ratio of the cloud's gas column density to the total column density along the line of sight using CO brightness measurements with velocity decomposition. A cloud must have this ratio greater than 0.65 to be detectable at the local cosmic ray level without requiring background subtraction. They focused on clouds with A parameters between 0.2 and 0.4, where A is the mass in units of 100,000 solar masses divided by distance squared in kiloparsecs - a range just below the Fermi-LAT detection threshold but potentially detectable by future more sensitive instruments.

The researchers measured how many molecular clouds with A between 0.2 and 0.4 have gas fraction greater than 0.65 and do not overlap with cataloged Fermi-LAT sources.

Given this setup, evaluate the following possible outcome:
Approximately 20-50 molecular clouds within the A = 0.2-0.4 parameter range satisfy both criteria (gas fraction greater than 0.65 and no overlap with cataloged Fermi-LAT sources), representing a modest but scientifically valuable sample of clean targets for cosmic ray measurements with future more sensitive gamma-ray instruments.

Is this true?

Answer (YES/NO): NO